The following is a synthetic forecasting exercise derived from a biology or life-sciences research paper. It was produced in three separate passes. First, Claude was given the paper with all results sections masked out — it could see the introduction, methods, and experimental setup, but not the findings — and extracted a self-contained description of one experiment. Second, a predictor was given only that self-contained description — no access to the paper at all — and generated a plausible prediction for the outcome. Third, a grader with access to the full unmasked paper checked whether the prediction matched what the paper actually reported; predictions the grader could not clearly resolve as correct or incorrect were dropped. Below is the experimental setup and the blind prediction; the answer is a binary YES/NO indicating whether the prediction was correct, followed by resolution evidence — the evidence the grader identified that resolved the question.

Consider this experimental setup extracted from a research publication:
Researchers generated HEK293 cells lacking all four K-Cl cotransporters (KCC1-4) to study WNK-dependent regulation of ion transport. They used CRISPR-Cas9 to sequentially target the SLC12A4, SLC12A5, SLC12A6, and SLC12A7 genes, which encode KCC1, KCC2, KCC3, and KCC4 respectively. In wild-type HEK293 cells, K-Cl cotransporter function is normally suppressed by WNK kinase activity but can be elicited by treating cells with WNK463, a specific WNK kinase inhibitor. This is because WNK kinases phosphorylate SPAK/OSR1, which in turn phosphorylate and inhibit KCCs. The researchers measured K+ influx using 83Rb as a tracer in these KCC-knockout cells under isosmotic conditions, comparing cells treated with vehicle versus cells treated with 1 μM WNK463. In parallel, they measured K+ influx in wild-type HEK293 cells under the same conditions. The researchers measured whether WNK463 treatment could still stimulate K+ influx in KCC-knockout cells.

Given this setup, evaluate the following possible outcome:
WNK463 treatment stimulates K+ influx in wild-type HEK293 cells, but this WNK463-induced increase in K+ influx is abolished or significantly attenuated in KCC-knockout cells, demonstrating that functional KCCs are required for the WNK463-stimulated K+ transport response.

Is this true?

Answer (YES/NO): YES